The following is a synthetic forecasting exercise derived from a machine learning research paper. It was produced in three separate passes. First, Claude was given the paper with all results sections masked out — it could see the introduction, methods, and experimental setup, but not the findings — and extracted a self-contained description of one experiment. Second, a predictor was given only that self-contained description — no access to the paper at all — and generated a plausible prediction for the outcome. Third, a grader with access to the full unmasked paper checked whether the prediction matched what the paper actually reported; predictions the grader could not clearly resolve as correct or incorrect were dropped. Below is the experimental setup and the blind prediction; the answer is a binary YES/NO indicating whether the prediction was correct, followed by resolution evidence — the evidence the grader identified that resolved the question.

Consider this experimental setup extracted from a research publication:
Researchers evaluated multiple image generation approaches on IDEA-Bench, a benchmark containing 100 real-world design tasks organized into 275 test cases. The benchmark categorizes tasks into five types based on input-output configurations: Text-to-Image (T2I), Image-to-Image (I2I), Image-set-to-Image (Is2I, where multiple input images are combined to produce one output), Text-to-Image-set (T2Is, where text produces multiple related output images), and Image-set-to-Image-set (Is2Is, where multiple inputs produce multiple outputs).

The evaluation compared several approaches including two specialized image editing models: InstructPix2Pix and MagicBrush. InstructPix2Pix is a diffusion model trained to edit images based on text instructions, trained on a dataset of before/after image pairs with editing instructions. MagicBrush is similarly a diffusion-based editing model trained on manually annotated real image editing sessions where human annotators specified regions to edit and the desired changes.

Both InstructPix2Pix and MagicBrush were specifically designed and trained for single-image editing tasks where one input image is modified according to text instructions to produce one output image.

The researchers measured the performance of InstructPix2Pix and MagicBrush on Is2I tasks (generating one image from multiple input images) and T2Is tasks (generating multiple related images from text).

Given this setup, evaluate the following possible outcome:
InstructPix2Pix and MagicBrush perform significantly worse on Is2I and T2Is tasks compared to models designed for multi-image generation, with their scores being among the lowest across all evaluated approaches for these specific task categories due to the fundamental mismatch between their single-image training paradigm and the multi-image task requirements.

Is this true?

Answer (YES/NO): YES